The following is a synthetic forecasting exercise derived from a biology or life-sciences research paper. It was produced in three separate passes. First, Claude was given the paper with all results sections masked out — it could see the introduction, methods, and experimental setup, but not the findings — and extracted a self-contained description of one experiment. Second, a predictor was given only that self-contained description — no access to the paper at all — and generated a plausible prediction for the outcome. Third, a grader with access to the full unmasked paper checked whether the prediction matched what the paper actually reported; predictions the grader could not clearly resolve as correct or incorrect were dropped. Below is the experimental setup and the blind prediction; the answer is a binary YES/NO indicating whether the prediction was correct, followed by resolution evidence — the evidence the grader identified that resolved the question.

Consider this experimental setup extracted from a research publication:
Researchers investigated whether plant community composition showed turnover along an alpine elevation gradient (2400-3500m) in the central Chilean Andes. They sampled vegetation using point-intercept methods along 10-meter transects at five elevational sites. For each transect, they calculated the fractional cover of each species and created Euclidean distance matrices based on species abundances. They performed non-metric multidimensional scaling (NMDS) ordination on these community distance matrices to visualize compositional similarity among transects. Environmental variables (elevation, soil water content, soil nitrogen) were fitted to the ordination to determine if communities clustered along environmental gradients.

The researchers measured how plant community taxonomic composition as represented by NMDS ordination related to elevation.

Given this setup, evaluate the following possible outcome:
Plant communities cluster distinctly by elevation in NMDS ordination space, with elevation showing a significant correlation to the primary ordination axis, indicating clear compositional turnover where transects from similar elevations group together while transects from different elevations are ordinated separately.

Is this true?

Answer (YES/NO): YES